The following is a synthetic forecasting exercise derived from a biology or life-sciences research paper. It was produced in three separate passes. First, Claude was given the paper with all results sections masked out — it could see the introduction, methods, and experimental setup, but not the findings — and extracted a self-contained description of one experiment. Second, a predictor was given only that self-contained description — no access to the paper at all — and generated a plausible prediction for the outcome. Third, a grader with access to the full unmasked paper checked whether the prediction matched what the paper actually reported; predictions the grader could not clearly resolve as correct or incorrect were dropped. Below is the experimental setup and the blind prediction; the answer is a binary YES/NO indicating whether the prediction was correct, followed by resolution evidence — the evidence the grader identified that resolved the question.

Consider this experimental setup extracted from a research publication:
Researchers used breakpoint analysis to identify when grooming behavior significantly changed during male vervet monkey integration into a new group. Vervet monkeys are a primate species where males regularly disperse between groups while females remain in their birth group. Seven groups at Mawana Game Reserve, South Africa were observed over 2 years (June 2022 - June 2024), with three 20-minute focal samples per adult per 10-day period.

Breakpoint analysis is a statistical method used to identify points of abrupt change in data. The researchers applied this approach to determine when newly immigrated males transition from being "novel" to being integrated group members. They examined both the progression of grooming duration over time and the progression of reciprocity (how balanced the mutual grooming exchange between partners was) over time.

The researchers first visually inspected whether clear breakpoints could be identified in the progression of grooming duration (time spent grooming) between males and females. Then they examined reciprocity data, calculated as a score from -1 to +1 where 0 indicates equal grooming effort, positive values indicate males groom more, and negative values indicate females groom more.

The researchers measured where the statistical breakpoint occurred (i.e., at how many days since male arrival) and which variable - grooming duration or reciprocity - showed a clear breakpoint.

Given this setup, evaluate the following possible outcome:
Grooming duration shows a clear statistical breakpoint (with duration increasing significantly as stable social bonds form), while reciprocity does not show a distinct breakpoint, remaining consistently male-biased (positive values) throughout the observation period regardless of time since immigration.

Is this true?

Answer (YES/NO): NO